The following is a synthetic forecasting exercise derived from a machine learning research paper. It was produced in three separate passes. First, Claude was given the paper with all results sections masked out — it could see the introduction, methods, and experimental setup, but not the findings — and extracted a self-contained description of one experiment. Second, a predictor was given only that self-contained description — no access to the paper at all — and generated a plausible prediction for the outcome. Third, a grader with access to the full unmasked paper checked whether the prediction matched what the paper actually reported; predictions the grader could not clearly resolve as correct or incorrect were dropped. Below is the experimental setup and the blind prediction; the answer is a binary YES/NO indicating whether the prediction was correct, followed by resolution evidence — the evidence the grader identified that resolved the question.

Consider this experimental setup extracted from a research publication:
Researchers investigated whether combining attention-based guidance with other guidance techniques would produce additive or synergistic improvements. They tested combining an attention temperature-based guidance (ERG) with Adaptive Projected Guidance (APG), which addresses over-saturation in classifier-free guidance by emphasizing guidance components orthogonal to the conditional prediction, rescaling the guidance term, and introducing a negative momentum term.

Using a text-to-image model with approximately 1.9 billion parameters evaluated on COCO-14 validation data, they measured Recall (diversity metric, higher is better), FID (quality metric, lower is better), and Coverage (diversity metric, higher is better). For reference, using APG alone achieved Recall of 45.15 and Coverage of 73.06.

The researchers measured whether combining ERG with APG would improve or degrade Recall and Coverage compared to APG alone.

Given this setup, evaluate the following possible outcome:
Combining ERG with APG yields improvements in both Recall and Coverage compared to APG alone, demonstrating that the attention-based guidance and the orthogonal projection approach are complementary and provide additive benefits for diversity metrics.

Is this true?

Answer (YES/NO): YES